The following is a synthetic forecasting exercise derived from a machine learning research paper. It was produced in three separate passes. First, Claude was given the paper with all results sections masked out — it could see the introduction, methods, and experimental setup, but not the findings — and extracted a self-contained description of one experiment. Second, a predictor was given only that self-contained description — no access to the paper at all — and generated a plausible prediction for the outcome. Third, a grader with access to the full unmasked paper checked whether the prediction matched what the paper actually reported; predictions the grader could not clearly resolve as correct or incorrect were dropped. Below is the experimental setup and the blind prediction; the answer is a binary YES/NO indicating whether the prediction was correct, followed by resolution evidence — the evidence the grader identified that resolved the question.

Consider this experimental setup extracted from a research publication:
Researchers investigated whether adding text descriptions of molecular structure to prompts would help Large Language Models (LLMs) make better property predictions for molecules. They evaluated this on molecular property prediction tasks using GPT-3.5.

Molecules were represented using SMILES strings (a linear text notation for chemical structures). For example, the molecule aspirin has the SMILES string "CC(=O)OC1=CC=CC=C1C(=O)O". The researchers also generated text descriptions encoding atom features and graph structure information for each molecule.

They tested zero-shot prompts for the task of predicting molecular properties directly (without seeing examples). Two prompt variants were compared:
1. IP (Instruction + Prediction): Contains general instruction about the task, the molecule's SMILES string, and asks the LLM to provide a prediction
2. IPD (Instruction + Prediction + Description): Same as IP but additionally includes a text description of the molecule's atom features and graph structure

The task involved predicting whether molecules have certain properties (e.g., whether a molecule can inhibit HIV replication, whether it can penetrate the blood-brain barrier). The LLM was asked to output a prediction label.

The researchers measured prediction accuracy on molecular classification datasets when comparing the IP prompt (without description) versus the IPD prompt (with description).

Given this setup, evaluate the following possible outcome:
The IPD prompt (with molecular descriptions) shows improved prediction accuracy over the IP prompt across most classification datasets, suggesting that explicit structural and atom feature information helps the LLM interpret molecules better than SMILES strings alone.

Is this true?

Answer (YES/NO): NO